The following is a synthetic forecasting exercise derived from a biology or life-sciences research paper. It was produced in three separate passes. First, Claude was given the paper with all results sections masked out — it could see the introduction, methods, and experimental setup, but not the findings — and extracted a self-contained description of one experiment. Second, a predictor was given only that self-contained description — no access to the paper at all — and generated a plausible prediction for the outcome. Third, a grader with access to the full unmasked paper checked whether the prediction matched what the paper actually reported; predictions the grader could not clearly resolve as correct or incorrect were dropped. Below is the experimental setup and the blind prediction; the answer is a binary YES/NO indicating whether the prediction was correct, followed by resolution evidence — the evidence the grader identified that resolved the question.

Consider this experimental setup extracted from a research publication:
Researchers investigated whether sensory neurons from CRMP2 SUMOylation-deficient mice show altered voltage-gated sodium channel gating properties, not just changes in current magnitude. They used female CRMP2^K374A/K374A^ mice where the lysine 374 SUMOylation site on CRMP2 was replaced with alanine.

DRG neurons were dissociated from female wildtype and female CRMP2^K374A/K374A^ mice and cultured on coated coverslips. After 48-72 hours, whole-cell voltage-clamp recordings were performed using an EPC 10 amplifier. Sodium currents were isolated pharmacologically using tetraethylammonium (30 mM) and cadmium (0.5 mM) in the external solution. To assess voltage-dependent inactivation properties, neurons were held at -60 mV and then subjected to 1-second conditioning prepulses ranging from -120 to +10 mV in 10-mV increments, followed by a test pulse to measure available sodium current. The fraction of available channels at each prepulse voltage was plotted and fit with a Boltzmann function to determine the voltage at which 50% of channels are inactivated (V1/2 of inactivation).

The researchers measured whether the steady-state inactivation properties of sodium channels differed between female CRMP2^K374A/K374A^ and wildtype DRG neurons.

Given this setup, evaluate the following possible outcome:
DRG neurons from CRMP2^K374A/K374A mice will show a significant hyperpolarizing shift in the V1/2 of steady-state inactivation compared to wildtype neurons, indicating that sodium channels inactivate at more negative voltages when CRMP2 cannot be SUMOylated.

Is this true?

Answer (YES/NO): NO